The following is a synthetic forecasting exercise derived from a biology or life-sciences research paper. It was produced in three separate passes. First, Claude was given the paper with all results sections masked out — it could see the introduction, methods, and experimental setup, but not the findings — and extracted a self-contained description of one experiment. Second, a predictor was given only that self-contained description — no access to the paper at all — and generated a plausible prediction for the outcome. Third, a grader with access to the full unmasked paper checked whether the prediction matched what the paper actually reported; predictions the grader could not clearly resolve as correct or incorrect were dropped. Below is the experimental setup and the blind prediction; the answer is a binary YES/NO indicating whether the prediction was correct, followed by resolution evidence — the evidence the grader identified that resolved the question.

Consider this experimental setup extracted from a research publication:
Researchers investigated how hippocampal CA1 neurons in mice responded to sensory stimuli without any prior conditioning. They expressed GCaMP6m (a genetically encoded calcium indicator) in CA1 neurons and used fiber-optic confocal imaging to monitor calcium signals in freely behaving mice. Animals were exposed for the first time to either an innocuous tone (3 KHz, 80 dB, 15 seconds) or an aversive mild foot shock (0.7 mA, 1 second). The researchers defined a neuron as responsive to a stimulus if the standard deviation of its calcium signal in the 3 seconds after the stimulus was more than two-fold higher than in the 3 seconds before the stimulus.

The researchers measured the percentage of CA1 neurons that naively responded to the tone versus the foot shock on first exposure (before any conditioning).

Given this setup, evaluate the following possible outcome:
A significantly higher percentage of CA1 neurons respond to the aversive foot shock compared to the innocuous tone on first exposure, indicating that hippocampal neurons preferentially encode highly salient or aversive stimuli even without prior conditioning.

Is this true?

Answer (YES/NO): YES